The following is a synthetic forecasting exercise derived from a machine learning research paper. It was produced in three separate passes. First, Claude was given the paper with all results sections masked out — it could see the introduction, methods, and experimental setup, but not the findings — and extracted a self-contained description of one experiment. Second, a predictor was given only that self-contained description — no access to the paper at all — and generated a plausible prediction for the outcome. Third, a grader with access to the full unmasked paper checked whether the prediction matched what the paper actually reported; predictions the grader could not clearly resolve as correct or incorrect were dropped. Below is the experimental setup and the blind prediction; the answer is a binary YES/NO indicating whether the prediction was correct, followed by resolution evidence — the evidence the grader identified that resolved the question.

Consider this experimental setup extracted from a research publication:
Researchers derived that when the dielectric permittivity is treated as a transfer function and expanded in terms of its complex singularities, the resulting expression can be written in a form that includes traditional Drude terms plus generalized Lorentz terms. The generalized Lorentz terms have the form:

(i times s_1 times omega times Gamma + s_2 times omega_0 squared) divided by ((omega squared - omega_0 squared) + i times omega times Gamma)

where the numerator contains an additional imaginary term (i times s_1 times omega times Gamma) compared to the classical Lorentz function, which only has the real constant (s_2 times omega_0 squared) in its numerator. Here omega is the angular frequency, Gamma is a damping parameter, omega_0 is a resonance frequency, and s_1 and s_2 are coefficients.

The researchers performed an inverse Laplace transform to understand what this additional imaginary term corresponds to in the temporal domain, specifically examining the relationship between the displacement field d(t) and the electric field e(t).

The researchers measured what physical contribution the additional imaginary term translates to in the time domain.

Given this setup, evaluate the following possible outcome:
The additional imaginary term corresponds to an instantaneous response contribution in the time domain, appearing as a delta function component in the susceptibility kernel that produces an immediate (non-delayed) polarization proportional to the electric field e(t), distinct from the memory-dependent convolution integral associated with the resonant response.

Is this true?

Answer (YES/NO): NO